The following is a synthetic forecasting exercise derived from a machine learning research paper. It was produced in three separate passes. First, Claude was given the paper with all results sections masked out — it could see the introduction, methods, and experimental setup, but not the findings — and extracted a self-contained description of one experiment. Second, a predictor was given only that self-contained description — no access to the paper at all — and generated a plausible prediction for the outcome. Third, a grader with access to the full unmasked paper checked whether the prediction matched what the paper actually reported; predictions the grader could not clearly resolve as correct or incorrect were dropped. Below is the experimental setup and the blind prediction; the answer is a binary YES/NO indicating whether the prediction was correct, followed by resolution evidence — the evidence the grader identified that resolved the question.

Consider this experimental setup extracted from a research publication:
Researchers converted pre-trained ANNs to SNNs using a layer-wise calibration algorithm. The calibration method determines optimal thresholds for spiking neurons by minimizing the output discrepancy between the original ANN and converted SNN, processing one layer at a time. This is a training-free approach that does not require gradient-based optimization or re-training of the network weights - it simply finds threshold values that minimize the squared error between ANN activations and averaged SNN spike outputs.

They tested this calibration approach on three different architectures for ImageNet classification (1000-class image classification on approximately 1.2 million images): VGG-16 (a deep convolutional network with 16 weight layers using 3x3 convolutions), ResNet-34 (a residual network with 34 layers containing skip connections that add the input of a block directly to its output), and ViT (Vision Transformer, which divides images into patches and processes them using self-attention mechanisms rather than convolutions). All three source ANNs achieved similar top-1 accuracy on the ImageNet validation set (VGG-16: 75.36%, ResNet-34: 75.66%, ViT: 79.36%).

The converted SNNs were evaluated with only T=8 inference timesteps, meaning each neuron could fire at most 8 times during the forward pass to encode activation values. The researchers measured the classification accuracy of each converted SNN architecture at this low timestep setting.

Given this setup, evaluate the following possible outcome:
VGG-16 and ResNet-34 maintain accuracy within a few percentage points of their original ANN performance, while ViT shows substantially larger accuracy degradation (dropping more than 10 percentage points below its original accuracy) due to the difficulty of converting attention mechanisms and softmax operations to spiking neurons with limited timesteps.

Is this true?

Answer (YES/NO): NO